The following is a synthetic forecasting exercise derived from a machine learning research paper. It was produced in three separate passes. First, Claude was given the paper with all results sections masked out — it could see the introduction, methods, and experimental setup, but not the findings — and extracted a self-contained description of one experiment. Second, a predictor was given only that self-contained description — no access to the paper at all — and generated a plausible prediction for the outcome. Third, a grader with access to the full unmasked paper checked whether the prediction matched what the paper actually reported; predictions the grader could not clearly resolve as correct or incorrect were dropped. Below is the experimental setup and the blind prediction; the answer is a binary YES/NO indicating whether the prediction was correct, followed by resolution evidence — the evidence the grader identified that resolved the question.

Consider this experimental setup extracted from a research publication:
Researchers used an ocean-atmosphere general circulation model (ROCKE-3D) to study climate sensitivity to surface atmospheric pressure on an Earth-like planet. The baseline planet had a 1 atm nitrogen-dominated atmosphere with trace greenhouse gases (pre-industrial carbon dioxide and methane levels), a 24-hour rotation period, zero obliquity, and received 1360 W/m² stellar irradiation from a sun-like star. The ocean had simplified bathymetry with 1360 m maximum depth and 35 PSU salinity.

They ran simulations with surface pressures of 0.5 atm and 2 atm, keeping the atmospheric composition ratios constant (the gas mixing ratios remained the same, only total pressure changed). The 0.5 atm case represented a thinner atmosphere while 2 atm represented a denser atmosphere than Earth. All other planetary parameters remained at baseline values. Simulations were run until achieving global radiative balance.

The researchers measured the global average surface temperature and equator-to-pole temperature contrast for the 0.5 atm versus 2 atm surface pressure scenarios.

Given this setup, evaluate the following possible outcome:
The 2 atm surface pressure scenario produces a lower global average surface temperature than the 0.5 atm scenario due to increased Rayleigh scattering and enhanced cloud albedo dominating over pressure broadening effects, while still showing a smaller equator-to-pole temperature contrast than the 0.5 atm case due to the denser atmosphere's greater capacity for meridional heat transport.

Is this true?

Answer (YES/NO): NO